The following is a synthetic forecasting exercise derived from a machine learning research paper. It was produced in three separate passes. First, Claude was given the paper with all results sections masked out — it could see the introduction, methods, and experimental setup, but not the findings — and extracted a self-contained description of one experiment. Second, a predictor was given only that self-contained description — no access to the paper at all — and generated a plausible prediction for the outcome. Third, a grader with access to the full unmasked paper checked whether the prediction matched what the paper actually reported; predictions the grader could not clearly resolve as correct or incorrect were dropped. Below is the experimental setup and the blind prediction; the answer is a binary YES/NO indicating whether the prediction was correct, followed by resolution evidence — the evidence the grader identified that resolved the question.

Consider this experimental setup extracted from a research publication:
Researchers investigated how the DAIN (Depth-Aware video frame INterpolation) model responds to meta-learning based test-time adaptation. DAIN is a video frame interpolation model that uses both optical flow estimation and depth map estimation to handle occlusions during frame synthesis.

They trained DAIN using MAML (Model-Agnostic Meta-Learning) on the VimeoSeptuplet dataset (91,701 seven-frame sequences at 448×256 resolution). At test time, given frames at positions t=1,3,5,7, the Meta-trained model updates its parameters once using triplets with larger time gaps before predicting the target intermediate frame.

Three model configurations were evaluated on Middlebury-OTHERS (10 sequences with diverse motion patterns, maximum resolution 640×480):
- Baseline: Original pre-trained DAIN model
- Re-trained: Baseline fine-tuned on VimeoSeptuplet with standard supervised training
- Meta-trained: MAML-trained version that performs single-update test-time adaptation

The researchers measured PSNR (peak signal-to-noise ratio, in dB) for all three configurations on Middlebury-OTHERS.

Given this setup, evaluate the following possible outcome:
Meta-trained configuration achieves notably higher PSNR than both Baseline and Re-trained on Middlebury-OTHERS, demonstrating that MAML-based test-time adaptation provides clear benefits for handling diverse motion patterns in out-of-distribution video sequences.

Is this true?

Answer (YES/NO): NO